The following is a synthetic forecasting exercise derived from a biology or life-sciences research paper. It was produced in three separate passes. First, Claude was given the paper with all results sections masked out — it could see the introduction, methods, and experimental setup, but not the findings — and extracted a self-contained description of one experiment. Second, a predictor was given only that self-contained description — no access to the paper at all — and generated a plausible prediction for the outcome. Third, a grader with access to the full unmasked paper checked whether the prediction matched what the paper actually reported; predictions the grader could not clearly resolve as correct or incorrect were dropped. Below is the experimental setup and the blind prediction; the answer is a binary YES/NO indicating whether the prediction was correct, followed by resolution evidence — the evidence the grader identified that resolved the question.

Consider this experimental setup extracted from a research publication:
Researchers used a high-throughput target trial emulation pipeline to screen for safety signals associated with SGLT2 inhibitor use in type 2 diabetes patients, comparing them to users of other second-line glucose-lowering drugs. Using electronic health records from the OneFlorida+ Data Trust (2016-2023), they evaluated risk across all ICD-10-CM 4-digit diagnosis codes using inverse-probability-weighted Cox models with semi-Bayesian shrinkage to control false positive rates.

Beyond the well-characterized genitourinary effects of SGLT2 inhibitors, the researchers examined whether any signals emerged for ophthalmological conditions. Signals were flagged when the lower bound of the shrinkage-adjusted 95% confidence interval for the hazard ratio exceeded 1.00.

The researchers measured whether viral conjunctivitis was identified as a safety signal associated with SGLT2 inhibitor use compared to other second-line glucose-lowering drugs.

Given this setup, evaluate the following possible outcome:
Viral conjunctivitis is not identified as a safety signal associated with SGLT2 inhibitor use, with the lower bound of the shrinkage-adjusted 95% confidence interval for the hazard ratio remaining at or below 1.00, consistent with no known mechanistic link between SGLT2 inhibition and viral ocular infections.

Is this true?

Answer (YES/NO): NO